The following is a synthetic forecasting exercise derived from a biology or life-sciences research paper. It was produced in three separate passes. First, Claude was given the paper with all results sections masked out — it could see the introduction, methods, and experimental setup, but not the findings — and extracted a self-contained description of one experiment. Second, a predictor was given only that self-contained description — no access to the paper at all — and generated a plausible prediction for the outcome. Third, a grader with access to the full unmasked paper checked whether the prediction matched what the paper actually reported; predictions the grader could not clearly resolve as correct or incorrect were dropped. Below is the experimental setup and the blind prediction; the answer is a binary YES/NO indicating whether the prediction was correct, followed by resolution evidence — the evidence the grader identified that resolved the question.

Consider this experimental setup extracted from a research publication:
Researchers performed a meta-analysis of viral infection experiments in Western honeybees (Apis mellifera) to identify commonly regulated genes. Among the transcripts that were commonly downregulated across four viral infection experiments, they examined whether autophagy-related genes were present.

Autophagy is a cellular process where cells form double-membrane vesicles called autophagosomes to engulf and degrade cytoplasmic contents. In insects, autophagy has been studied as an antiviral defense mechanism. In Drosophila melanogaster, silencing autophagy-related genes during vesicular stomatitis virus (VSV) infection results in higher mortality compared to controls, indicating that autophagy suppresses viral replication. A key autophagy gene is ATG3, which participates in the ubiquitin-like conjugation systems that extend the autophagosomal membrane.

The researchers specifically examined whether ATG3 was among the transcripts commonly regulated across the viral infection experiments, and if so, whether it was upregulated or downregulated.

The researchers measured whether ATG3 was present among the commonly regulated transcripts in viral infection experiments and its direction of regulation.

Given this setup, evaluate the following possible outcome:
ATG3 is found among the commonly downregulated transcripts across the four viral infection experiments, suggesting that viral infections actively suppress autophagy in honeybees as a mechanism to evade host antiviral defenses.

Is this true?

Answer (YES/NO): YES